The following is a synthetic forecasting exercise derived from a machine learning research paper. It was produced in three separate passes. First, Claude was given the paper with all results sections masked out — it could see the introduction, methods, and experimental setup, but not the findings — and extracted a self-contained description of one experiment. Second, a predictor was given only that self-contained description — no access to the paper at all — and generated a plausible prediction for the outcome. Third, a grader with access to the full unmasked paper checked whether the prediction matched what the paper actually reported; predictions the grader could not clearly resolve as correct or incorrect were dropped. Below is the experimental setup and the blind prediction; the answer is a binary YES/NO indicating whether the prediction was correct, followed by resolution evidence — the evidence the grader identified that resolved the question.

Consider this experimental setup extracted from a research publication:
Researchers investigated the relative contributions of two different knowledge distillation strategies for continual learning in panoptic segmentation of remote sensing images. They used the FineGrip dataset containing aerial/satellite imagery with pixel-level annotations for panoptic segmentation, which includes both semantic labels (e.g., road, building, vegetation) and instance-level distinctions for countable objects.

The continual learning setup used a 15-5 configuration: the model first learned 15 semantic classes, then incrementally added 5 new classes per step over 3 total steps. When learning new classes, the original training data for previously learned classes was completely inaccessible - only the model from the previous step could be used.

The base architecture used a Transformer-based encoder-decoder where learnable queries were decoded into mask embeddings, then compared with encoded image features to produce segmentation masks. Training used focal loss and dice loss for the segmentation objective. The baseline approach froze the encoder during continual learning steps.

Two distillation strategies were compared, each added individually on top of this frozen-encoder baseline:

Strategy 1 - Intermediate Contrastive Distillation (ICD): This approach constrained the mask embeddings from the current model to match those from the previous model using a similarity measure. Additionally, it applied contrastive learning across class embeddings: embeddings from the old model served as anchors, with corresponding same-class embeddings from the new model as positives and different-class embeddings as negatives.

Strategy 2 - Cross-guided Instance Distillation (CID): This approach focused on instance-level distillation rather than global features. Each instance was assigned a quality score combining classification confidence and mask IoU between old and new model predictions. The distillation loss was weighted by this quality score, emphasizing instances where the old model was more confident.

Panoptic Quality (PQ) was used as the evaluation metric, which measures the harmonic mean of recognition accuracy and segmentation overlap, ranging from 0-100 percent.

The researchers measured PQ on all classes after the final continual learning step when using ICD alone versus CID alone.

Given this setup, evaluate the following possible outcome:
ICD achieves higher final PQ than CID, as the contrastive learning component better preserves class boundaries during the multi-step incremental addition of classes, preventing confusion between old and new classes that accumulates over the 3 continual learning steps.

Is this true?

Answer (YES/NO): YES